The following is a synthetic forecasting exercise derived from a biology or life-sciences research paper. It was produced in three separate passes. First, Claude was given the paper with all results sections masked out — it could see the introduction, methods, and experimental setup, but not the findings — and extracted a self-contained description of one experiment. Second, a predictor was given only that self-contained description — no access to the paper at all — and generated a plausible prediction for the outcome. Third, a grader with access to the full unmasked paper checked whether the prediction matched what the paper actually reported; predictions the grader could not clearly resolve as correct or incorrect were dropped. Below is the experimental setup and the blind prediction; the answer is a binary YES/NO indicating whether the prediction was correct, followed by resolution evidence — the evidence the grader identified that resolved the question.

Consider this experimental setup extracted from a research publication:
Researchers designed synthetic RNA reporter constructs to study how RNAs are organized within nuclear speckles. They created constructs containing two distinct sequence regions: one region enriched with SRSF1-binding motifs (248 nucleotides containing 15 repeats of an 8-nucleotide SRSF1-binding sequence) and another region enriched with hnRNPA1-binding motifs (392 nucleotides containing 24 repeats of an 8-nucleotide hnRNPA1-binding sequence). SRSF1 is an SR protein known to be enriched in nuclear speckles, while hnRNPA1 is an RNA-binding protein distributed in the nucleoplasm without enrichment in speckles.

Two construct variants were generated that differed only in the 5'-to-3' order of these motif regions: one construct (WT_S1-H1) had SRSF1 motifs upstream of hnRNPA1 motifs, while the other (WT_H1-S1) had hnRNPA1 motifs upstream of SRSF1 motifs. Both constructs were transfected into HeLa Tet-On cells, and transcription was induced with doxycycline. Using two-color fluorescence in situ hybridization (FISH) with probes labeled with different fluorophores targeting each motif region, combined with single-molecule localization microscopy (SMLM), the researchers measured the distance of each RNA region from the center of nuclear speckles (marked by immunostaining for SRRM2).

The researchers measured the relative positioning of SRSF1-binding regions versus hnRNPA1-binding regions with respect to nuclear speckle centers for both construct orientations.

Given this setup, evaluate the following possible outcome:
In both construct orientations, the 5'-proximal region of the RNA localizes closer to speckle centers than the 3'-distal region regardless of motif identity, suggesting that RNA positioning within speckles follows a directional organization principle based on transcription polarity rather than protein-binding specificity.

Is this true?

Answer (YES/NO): NO